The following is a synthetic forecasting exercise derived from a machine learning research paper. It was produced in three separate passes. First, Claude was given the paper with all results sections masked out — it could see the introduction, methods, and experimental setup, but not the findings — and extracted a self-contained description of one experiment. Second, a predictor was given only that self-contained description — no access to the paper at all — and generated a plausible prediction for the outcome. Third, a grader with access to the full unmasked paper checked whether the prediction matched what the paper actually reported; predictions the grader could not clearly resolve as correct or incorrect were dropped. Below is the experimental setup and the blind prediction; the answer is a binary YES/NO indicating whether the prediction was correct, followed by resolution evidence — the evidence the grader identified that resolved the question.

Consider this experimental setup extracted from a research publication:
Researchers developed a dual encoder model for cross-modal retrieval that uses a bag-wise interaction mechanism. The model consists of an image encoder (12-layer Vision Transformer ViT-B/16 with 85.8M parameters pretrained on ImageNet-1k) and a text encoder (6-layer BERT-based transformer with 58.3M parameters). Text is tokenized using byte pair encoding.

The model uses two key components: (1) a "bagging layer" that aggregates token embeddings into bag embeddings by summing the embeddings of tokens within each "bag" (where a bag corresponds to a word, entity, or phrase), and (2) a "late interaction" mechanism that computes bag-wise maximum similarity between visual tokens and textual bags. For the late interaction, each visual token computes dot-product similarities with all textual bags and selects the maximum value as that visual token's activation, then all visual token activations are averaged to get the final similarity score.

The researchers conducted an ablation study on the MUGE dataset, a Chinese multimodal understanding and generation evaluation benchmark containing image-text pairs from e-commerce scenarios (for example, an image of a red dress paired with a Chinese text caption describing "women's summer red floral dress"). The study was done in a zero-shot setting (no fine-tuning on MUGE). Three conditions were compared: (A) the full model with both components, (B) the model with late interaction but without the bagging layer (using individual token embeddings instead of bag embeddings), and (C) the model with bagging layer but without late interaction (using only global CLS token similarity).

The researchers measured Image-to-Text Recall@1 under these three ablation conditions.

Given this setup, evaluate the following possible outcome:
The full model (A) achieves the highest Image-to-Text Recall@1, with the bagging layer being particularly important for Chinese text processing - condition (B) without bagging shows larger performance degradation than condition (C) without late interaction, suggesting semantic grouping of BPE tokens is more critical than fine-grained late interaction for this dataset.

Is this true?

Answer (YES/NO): NO